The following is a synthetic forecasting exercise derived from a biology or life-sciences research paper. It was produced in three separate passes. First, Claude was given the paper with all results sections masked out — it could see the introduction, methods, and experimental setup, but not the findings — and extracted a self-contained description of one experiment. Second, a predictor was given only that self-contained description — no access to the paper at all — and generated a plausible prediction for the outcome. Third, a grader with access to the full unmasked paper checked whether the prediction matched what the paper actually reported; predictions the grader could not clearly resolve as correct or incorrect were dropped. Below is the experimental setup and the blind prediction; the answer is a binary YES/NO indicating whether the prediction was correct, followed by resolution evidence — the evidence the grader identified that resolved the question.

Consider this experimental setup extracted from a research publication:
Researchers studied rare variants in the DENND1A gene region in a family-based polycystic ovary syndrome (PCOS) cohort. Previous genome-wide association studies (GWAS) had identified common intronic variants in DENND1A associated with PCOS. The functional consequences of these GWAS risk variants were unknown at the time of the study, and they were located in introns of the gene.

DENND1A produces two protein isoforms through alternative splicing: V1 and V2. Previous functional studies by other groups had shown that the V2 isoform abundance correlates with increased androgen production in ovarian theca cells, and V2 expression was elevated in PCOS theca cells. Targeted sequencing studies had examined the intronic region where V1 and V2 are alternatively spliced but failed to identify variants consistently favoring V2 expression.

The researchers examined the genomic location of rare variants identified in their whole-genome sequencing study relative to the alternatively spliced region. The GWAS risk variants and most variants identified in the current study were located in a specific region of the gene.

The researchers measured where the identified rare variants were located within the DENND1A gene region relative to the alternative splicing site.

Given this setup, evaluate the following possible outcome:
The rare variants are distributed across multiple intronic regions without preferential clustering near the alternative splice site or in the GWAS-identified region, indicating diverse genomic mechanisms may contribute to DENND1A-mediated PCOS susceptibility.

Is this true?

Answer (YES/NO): NO